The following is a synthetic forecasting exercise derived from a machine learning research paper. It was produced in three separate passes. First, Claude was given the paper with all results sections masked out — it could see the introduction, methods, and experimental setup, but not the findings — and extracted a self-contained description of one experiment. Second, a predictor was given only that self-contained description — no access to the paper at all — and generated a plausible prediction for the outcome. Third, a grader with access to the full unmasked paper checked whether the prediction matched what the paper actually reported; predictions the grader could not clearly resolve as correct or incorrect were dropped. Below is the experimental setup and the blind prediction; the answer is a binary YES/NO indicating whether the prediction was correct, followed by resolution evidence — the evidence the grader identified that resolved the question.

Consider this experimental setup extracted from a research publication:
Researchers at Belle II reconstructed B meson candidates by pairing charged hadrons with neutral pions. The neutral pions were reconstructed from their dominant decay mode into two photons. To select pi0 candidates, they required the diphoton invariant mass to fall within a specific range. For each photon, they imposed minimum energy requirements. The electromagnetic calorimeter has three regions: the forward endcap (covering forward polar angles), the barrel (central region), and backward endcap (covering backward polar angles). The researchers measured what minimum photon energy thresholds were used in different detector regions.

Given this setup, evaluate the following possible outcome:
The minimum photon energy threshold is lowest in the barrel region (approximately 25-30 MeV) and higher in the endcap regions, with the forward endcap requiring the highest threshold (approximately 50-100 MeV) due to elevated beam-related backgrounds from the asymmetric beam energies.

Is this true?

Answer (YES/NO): NO